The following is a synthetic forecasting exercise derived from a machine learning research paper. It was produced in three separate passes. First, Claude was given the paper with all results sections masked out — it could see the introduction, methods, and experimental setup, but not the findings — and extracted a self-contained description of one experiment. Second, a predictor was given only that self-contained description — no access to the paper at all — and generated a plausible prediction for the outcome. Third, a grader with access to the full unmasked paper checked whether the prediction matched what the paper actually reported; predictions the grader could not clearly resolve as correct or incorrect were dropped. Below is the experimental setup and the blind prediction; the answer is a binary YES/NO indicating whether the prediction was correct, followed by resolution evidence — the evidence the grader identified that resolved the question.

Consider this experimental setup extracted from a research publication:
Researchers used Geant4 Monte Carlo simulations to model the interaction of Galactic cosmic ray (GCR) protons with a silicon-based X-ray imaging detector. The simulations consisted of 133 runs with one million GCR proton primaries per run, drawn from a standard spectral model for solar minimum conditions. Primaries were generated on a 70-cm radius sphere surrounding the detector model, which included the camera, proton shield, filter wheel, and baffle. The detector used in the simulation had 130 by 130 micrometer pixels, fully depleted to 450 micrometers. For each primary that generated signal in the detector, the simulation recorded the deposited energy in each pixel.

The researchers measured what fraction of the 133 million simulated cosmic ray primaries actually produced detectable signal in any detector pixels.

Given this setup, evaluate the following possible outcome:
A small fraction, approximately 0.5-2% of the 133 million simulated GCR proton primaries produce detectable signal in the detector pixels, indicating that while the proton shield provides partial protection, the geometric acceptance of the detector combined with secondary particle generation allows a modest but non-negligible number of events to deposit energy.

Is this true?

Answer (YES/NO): YES